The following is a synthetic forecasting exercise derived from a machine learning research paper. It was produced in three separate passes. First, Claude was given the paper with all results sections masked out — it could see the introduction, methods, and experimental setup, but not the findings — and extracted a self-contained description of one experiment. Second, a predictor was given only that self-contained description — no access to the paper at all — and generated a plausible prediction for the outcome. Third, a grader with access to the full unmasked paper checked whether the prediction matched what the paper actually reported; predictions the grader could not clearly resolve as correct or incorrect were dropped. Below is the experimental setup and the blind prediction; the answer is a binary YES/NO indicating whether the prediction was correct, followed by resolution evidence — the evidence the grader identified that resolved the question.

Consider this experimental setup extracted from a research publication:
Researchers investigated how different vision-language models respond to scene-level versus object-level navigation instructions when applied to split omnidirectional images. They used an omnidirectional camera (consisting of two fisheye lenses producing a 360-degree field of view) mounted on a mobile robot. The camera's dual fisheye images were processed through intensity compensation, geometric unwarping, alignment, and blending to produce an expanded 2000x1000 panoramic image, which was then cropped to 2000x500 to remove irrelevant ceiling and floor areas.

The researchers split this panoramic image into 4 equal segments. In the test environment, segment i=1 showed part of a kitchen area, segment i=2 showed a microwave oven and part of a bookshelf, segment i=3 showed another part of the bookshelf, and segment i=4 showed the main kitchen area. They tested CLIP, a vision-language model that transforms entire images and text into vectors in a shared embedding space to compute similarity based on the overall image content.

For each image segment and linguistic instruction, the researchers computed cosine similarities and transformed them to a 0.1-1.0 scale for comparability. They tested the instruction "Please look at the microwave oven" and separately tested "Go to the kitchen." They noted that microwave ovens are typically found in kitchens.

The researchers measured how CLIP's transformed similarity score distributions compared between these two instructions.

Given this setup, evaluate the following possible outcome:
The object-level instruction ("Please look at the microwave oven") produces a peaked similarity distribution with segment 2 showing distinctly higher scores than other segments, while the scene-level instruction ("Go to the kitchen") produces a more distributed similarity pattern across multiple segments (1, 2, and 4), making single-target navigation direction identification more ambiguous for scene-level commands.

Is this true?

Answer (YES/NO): NO